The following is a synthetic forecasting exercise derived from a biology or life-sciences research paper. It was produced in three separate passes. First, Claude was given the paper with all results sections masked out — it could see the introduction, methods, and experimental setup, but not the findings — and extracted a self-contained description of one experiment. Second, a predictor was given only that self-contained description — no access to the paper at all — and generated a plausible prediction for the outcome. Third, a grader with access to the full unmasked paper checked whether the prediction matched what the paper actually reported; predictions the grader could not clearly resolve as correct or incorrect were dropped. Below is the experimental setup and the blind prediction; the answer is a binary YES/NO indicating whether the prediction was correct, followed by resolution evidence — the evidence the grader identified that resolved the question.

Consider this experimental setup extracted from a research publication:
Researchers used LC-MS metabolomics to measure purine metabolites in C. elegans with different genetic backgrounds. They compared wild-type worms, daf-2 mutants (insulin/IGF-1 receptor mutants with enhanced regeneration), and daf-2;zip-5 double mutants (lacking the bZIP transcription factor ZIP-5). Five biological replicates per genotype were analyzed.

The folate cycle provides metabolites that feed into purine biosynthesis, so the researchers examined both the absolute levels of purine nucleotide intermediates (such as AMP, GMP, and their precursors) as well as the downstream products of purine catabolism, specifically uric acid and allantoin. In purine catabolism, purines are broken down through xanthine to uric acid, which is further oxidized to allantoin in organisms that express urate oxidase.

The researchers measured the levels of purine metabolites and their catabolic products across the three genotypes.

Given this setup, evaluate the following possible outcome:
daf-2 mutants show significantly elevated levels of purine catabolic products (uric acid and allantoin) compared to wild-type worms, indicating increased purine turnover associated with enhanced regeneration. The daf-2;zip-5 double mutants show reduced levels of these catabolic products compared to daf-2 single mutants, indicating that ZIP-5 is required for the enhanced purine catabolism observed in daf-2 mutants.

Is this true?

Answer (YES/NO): YES